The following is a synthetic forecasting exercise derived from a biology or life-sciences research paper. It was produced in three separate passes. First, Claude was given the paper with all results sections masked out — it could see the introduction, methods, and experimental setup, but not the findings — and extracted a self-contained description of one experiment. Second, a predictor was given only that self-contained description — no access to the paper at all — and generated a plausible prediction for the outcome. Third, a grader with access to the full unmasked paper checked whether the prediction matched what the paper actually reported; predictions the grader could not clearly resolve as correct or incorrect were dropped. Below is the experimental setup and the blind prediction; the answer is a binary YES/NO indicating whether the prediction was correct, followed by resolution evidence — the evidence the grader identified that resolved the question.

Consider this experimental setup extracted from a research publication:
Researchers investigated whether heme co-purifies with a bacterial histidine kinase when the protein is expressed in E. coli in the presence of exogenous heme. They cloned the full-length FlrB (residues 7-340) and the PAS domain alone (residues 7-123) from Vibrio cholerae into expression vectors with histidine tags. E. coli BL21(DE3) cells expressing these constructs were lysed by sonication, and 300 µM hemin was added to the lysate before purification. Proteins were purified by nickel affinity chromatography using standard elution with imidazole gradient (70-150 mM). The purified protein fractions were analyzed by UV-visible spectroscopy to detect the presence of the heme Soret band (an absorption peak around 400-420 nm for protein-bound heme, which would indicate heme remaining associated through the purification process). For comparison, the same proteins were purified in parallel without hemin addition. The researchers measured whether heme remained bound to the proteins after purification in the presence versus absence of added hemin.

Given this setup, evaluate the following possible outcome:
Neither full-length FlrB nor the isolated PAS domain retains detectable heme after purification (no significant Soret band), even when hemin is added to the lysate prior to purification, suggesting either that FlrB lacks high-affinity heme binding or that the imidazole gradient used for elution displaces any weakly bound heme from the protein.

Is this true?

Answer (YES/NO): NO